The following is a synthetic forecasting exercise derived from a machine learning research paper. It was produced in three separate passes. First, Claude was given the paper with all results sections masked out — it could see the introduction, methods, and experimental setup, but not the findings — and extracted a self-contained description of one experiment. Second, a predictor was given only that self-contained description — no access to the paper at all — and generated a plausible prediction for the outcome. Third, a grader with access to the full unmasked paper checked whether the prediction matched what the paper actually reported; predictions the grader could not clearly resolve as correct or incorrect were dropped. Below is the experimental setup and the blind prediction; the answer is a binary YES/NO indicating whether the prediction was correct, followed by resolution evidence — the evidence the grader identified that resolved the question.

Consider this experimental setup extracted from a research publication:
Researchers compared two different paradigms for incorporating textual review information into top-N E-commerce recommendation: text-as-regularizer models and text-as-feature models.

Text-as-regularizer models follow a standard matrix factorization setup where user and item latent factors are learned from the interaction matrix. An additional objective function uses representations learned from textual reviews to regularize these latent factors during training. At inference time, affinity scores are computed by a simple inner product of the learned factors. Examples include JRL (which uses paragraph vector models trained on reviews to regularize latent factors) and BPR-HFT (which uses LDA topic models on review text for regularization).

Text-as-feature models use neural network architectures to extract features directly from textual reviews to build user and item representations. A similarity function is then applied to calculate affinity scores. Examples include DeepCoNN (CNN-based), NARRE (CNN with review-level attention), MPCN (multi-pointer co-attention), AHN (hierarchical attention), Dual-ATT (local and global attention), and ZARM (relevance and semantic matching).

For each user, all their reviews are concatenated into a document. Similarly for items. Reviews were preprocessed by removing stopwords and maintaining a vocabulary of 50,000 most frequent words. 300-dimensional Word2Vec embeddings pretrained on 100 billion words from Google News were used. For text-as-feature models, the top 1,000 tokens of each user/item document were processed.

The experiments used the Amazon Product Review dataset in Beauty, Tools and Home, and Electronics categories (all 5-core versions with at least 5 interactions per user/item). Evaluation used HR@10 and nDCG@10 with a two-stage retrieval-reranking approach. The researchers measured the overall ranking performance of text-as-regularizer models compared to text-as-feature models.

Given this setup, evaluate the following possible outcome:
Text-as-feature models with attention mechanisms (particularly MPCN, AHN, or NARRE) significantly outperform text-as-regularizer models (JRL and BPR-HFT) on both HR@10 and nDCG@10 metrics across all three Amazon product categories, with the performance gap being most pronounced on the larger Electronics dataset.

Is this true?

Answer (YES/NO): NO